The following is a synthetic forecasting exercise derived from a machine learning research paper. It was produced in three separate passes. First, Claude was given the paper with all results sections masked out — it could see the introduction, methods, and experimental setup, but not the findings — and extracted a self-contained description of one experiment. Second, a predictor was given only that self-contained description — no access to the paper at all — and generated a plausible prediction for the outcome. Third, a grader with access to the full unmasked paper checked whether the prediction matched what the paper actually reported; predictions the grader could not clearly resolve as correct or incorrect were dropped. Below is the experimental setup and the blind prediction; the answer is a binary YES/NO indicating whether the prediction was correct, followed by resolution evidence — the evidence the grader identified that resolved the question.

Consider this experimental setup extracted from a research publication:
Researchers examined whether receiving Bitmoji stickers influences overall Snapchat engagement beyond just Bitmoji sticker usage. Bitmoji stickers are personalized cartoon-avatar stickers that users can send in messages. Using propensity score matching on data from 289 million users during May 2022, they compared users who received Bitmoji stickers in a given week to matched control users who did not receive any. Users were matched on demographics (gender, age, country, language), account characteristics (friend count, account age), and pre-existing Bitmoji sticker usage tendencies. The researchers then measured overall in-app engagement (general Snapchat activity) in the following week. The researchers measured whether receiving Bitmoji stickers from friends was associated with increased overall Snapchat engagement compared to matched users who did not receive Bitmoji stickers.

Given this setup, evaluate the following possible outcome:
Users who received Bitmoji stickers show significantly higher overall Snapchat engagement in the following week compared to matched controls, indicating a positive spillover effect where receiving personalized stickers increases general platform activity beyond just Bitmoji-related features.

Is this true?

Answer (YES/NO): YES